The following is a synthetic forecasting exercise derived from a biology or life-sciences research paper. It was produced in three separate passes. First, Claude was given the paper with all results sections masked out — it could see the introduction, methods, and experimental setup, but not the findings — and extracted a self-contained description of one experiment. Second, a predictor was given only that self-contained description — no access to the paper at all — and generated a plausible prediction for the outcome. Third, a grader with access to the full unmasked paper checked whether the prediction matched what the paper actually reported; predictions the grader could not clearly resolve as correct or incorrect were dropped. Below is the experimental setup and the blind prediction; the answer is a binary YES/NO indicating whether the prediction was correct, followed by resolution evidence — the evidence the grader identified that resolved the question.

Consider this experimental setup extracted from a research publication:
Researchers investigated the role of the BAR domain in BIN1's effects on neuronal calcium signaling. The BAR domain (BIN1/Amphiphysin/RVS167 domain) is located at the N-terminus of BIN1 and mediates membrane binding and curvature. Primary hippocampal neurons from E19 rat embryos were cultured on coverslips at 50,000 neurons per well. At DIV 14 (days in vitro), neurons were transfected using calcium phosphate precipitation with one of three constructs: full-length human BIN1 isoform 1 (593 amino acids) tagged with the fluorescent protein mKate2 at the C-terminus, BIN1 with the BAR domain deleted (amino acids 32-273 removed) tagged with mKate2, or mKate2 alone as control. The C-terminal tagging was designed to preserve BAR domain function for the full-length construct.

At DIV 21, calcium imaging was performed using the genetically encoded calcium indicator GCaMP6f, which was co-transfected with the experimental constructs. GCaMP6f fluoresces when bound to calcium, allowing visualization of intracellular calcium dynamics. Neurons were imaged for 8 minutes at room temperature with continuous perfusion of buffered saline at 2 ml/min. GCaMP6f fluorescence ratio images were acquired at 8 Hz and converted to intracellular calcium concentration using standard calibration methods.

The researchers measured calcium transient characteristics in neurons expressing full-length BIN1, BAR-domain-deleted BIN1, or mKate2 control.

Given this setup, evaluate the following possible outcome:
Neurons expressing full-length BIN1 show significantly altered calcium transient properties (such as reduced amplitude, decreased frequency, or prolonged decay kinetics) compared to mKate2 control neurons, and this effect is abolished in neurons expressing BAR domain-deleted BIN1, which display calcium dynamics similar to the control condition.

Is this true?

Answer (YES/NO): NO